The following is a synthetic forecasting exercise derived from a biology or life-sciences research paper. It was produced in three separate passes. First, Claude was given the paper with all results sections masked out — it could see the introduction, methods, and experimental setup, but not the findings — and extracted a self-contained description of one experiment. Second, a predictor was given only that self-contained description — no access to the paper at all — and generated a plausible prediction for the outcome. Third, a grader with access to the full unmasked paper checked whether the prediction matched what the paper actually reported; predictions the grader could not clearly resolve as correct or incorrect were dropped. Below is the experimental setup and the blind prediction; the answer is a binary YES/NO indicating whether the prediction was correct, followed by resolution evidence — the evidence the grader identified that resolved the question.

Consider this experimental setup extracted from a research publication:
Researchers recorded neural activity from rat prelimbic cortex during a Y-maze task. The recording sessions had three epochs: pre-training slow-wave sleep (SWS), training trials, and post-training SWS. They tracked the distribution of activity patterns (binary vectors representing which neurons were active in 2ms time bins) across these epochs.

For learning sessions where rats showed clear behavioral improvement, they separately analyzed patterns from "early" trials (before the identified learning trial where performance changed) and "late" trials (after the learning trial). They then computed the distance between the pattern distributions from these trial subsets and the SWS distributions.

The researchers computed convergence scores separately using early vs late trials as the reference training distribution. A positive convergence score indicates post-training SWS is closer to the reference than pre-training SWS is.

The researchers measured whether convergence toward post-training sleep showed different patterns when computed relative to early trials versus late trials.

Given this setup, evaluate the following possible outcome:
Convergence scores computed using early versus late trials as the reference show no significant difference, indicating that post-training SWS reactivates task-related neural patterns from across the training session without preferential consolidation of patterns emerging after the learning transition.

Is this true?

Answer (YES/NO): NO